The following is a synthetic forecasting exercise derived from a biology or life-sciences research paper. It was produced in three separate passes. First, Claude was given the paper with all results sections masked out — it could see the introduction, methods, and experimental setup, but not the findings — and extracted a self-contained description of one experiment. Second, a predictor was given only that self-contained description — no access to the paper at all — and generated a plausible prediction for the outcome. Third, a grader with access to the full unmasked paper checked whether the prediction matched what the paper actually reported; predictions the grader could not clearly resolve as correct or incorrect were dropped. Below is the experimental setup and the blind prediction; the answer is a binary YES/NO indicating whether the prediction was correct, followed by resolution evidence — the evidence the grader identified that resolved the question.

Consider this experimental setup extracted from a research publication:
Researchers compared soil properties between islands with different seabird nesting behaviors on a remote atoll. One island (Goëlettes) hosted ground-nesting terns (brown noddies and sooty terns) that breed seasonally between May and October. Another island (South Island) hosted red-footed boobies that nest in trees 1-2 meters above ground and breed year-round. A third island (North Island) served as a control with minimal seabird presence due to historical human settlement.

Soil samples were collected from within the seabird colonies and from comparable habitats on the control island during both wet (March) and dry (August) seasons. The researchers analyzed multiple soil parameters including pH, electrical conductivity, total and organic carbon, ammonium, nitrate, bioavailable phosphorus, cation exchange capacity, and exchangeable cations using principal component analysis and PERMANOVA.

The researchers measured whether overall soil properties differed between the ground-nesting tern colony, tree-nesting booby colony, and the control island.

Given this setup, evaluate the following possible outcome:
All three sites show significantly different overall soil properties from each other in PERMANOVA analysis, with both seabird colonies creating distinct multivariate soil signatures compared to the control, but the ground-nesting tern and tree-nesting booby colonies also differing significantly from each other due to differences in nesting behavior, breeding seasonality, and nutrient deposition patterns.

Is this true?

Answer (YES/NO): NO